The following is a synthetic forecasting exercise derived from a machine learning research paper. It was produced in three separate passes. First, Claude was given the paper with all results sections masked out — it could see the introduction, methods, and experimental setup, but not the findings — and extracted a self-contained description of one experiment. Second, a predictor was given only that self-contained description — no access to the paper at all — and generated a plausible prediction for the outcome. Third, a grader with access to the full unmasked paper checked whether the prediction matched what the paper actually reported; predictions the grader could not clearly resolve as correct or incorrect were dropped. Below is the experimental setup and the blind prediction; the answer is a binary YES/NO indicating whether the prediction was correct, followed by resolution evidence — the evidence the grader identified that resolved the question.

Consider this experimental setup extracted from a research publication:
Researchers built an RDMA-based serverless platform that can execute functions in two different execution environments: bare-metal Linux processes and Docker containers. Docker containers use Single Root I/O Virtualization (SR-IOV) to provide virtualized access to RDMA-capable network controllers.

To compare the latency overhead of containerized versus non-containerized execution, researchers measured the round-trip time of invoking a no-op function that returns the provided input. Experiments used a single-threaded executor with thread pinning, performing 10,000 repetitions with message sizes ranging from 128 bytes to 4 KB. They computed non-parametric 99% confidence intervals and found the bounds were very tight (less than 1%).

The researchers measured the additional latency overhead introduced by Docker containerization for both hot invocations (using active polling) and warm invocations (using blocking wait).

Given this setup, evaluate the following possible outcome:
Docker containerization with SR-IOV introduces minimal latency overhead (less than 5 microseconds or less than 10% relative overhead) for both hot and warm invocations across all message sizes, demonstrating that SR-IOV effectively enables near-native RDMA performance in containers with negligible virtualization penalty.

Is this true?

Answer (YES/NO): NO